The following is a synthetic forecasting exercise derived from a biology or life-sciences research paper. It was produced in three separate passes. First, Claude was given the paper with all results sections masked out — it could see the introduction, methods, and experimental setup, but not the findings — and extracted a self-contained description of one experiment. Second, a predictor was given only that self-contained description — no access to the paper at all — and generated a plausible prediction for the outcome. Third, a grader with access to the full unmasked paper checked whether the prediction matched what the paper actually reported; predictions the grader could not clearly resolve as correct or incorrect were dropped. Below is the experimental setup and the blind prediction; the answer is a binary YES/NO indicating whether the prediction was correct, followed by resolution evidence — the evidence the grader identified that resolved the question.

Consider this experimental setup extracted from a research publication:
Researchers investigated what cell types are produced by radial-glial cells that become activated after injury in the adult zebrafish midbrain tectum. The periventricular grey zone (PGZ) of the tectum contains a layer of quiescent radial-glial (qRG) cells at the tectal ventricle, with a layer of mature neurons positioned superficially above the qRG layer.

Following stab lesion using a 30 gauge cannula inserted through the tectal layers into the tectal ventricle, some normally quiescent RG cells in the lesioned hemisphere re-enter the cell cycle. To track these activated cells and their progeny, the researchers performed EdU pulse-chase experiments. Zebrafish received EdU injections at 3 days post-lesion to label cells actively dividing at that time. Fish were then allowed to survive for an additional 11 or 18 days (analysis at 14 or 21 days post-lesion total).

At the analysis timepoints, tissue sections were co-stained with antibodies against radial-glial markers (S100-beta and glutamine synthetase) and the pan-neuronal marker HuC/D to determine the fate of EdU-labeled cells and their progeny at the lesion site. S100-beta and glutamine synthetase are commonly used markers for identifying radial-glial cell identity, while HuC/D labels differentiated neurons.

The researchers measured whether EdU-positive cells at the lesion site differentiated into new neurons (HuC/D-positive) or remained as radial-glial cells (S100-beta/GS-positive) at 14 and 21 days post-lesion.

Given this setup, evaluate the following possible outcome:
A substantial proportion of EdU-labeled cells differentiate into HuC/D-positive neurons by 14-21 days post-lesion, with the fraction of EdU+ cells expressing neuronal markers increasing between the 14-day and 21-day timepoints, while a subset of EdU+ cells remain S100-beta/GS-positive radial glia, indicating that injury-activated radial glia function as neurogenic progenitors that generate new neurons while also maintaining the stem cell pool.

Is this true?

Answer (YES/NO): NO